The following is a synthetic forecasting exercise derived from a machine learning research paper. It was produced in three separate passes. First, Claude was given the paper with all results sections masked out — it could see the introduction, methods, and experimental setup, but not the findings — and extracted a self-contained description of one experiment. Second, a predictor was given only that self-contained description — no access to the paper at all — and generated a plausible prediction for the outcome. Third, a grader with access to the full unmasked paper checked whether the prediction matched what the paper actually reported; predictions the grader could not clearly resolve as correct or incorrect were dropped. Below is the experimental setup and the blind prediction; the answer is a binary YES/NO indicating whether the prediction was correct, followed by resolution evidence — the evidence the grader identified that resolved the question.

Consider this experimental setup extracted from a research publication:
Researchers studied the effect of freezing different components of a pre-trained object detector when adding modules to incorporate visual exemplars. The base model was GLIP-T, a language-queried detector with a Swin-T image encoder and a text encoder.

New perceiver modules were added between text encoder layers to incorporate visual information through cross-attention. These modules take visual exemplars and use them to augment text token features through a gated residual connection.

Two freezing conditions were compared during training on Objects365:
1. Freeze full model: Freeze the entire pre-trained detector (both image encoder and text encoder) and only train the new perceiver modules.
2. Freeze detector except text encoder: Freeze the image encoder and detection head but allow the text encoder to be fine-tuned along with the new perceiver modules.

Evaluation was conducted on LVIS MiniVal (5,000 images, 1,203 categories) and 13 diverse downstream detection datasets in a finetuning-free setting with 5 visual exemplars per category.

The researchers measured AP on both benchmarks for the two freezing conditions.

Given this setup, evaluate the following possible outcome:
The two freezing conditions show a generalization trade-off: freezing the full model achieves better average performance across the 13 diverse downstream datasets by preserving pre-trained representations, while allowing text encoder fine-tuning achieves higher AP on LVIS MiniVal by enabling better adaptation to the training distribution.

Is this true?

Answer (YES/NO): NO